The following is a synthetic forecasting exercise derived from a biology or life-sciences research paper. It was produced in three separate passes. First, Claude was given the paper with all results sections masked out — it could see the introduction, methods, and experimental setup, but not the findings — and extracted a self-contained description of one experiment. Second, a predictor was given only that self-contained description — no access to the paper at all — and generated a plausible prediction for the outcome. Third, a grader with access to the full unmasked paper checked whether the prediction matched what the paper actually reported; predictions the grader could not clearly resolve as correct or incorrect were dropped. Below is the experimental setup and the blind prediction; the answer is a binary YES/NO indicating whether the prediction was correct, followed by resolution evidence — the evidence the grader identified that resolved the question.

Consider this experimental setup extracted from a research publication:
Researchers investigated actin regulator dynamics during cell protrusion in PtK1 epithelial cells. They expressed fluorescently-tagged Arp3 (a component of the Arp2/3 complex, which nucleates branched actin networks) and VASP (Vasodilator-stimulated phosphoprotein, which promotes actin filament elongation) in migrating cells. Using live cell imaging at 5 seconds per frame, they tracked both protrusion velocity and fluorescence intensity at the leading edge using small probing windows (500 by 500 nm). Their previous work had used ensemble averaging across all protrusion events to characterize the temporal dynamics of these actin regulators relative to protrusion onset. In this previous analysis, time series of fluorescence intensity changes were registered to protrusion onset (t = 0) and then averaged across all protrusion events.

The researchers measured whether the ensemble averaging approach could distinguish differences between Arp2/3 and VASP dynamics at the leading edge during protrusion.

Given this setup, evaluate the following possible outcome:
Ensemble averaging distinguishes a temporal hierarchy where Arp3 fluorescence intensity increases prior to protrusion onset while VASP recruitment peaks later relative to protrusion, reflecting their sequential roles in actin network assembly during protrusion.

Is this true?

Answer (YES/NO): NO